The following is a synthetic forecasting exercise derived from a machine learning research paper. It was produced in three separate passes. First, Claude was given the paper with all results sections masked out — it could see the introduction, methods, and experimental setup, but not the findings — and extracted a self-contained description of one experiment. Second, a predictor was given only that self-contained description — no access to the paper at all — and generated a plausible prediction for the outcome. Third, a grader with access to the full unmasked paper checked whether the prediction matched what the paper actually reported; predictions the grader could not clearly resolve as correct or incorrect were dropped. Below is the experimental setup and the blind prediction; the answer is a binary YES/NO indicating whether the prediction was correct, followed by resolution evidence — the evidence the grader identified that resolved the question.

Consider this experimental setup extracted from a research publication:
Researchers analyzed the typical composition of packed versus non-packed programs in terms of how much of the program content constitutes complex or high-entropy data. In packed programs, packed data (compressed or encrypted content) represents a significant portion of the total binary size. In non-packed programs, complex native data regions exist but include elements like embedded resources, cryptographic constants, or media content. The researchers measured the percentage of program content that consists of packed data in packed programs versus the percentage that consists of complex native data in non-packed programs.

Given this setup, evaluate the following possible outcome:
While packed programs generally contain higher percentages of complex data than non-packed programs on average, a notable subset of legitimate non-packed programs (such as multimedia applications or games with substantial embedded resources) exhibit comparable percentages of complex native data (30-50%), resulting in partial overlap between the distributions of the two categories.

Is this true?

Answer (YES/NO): NO